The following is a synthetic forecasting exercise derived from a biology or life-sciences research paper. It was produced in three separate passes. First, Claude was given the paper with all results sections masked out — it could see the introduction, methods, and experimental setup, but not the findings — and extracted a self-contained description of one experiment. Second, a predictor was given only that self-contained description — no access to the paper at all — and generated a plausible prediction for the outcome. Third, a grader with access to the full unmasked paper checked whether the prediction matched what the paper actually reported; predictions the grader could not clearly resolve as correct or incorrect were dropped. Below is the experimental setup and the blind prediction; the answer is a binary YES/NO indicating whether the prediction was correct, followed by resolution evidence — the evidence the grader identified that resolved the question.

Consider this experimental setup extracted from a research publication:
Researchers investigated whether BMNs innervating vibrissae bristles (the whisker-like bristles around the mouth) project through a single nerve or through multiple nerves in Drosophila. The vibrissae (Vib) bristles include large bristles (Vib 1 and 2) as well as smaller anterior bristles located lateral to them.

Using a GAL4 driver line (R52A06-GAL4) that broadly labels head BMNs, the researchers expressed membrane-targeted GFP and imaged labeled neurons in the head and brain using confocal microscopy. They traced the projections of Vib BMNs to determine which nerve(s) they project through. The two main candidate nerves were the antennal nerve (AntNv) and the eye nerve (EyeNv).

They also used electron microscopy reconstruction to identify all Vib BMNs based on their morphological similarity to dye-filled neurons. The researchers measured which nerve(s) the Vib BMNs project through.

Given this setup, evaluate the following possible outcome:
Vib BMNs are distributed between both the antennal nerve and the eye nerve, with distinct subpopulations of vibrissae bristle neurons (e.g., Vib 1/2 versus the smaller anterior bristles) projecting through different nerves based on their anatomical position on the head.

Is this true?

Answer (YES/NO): YES